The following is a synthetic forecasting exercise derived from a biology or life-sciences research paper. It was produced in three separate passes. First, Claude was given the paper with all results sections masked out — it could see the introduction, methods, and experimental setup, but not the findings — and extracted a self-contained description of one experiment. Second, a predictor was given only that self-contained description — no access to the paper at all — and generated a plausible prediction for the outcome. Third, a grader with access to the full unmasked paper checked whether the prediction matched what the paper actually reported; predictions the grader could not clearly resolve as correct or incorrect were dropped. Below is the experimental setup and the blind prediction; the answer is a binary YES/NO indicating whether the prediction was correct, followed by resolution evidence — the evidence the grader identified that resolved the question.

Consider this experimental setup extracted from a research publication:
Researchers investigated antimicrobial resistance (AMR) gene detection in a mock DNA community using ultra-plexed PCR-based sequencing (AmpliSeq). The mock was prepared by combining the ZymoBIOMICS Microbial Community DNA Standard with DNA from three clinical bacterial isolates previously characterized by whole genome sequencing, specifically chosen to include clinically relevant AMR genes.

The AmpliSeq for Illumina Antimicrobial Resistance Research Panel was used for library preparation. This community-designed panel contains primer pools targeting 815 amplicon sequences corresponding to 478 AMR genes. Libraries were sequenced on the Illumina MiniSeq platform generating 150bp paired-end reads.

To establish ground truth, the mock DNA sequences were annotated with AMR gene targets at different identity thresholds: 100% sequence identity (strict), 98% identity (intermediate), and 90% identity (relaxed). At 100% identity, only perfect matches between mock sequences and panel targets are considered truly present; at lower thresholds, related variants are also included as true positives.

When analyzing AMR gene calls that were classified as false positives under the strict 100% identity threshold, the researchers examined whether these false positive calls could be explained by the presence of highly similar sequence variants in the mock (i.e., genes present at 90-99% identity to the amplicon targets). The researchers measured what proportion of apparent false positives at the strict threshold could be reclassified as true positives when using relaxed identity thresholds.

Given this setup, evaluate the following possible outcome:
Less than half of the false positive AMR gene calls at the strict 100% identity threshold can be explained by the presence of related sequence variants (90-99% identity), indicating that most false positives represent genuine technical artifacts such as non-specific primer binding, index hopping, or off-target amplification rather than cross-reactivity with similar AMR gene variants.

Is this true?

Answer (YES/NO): NO